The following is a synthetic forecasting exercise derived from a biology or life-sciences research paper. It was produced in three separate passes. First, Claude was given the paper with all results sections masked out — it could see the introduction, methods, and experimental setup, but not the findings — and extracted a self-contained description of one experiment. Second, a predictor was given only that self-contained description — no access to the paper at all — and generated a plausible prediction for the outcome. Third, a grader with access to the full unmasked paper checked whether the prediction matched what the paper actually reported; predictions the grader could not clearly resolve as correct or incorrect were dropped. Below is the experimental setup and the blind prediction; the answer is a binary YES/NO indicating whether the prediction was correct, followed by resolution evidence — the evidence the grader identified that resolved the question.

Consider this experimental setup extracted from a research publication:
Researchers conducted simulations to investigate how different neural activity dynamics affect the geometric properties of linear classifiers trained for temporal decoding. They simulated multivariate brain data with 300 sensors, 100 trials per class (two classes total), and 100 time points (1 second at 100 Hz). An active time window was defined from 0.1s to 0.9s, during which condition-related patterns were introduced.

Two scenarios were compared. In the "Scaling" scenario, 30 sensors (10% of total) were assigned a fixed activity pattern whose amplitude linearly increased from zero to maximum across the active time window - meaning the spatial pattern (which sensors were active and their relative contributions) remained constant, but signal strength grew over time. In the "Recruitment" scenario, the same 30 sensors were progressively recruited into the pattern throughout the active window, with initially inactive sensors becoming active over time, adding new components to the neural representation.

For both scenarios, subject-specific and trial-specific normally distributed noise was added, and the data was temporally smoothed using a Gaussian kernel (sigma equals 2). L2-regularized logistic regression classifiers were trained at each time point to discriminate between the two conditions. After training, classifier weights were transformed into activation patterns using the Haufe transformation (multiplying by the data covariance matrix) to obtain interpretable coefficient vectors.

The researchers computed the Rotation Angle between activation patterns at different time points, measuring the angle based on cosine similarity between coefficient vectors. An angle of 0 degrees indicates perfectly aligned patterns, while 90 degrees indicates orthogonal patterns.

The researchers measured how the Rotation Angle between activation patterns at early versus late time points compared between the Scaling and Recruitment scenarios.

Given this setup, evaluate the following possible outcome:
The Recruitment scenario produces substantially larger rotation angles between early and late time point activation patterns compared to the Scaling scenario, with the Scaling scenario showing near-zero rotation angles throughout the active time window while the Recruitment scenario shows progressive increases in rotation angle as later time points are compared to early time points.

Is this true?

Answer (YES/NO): NO